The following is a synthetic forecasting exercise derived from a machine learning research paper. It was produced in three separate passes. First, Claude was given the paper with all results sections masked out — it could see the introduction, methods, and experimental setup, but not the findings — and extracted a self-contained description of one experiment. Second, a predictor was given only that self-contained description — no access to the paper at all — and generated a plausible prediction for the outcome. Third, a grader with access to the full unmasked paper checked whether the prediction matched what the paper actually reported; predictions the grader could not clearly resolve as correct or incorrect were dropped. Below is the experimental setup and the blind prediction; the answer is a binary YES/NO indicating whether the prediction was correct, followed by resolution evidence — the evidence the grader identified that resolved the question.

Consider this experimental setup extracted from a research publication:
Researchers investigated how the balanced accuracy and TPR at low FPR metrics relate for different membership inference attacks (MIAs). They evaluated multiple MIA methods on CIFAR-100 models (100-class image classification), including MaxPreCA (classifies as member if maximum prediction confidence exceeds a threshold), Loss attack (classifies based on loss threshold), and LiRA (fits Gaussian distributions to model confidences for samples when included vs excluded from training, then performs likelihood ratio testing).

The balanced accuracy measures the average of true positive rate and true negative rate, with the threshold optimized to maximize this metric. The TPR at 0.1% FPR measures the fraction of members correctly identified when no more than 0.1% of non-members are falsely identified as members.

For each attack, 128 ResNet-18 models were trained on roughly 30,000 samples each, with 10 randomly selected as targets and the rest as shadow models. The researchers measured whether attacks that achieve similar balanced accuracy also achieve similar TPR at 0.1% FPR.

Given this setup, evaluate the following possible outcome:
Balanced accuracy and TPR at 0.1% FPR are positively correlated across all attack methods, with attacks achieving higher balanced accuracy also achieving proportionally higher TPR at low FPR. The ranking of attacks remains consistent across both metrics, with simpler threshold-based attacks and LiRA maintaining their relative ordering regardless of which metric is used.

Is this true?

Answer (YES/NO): NO